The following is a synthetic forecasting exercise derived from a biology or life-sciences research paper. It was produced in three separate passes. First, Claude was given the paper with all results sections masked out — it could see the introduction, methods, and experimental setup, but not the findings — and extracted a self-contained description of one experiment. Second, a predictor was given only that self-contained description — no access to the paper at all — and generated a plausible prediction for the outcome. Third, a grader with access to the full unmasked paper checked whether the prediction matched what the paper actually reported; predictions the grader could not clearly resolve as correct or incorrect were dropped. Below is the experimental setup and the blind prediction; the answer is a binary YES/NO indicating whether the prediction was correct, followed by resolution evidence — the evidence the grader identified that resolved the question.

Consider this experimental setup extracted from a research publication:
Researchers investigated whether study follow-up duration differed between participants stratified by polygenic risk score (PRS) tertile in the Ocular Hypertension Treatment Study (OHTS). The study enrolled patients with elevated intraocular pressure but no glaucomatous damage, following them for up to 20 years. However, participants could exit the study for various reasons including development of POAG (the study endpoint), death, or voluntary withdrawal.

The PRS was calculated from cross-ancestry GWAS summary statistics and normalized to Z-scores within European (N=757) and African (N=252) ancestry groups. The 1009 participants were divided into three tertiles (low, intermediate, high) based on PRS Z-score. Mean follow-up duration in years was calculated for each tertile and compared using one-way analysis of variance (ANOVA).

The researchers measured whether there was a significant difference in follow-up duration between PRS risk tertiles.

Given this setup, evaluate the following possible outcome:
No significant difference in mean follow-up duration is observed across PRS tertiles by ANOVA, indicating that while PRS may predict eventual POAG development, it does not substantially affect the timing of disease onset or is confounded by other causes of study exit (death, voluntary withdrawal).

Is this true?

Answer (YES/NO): NO